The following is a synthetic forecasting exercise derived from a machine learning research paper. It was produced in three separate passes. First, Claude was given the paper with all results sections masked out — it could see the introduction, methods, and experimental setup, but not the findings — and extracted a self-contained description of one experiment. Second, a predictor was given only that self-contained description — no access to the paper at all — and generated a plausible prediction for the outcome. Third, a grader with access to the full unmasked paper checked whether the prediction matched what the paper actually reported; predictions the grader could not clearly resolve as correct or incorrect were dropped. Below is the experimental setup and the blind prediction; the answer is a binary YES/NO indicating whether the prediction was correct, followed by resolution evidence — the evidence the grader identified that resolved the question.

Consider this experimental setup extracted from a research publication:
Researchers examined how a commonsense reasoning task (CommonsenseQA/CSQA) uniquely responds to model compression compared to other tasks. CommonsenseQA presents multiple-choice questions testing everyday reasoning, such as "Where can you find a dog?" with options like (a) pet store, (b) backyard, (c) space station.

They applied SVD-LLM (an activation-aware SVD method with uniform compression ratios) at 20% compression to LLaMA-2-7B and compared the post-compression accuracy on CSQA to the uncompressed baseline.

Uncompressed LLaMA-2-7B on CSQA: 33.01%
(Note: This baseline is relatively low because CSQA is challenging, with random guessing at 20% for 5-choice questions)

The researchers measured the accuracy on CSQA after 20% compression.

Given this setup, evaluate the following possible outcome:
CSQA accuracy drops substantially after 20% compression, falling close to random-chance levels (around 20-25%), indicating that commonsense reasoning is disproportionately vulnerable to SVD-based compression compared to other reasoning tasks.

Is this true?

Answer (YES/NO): YES